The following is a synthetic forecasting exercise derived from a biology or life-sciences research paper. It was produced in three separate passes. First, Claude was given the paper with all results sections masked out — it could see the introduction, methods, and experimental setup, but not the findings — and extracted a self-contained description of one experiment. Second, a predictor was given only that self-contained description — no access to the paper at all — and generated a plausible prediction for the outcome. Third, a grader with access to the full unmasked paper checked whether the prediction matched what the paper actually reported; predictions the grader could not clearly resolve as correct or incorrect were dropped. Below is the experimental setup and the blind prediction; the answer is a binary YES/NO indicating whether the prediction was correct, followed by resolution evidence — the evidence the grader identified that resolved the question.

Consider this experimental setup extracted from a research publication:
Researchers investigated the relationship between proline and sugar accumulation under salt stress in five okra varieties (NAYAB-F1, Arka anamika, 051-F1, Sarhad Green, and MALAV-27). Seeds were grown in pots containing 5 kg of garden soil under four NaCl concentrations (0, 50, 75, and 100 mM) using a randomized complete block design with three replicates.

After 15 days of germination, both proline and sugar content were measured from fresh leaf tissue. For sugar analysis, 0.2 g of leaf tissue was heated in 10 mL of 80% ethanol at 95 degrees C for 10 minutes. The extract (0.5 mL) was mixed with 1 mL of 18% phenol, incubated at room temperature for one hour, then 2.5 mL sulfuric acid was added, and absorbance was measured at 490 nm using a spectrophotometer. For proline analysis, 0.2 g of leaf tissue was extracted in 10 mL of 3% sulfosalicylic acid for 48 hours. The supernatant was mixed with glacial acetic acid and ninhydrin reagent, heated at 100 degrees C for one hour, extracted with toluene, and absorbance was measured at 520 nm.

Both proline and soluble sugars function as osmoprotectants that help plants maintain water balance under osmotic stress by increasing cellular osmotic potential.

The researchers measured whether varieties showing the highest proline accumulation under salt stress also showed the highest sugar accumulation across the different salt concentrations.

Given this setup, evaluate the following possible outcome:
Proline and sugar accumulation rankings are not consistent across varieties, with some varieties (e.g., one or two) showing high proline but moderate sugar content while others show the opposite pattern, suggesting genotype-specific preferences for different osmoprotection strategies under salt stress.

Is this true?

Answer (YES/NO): NO